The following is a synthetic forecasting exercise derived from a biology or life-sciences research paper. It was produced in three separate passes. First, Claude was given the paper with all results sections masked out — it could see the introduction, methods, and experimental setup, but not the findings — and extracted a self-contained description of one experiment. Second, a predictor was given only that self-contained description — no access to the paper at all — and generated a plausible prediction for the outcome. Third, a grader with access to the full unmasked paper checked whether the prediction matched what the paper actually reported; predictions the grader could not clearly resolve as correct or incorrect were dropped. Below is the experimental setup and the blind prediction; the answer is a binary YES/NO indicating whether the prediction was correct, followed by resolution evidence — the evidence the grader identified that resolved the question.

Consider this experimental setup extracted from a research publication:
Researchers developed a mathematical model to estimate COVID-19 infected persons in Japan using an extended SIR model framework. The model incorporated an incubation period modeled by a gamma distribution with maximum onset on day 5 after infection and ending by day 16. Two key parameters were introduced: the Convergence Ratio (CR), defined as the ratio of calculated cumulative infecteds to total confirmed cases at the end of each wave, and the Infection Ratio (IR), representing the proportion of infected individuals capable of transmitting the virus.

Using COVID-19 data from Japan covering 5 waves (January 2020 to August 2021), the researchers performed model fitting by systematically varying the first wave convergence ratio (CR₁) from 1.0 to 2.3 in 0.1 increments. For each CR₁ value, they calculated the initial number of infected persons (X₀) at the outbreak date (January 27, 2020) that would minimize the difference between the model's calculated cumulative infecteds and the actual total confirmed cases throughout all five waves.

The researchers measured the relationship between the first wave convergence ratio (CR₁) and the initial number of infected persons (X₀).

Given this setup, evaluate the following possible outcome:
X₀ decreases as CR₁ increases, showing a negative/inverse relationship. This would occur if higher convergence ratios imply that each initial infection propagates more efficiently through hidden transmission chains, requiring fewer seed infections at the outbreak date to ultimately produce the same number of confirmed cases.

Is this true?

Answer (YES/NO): NO